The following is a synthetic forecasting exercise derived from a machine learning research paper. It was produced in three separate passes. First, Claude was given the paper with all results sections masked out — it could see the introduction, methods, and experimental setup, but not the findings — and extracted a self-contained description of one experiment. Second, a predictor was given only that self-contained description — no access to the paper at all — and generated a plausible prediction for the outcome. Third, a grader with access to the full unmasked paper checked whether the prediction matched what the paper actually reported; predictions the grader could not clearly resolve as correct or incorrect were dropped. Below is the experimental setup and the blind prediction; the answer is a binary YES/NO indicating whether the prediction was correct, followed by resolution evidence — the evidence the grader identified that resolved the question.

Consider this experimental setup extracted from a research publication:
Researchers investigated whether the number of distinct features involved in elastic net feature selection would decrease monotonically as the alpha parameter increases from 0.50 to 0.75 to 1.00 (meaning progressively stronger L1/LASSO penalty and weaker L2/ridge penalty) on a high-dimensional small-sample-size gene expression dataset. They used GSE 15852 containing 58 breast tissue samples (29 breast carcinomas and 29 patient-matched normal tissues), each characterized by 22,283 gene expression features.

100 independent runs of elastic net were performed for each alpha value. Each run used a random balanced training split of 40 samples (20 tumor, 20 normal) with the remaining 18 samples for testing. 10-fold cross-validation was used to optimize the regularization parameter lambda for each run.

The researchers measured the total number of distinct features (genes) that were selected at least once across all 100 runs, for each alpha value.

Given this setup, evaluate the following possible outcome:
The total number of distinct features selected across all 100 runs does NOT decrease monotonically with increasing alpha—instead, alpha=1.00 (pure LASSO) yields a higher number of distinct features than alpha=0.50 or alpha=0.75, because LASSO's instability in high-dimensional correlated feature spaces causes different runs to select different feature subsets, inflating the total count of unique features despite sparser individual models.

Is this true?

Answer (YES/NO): NO